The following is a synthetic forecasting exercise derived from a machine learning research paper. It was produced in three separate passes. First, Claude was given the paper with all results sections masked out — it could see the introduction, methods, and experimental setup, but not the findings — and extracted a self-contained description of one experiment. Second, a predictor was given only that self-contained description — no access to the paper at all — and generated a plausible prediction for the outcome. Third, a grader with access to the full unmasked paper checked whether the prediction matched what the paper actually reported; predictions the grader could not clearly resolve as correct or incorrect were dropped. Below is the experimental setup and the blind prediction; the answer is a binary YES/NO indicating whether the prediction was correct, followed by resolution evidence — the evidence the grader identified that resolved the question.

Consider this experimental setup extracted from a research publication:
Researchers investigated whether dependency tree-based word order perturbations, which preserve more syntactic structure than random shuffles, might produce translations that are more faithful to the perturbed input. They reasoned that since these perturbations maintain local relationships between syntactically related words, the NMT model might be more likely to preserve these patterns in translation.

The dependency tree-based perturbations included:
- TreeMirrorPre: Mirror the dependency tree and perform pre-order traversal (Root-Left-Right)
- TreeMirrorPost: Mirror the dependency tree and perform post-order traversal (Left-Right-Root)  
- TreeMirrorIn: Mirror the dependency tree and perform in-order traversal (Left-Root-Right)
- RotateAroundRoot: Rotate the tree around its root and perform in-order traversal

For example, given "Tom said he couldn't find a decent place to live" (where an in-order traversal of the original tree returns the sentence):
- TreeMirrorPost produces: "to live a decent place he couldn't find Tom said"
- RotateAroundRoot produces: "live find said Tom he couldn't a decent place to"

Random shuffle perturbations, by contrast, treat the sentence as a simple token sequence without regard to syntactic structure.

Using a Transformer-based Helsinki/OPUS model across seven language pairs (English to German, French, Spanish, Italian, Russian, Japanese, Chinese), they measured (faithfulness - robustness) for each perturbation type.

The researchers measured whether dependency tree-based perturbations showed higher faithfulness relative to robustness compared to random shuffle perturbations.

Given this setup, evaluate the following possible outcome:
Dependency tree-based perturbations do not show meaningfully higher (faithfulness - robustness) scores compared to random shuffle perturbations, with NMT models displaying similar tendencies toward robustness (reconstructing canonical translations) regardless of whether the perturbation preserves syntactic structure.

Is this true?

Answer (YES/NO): YES